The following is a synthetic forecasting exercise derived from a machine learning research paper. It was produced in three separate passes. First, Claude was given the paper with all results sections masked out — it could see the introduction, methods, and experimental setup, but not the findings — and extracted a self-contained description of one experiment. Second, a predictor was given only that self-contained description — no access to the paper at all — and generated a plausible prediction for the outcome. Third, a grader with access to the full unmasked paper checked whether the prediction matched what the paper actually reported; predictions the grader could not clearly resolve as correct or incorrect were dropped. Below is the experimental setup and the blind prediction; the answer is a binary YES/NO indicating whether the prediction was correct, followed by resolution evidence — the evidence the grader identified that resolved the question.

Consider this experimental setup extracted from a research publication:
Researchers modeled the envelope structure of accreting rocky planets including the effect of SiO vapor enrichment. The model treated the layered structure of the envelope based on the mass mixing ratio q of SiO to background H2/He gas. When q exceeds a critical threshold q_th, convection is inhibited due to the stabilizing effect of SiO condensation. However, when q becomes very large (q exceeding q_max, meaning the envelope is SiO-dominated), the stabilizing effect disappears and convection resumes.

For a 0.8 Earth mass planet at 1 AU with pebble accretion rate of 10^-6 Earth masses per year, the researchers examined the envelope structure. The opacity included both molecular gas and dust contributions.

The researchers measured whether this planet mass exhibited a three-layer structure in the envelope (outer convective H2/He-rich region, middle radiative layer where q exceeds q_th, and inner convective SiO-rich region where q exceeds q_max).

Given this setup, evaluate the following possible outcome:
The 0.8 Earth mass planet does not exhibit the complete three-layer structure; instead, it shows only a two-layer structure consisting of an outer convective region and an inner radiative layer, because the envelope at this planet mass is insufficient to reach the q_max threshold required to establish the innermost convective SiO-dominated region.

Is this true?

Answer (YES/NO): NO